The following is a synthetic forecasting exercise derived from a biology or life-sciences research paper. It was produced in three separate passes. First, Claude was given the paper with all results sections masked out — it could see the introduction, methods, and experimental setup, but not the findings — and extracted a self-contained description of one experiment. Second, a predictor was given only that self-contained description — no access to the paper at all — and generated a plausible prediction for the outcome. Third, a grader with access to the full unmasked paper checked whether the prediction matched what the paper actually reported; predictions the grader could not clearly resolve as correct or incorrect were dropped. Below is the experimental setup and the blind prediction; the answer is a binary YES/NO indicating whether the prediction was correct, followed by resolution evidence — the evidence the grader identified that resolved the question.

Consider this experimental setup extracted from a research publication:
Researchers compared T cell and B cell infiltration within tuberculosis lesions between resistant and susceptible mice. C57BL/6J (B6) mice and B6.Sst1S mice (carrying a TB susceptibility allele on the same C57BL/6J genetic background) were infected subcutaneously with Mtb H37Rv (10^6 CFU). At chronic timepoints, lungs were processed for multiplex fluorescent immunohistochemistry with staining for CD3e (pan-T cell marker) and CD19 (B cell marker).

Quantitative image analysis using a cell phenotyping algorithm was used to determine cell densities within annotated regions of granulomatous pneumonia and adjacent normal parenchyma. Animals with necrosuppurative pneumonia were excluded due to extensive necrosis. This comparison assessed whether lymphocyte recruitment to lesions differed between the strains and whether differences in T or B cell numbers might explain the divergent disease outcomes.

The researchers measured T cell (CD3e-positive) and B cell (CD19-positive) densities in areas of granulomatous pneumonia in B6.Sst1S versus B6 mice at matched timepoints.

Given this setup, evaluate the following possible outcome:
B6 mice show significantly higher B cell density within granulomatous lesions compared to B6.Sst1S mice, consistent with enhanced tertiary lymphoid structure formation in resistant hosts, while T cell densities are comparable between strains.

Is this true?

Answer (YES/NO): NO